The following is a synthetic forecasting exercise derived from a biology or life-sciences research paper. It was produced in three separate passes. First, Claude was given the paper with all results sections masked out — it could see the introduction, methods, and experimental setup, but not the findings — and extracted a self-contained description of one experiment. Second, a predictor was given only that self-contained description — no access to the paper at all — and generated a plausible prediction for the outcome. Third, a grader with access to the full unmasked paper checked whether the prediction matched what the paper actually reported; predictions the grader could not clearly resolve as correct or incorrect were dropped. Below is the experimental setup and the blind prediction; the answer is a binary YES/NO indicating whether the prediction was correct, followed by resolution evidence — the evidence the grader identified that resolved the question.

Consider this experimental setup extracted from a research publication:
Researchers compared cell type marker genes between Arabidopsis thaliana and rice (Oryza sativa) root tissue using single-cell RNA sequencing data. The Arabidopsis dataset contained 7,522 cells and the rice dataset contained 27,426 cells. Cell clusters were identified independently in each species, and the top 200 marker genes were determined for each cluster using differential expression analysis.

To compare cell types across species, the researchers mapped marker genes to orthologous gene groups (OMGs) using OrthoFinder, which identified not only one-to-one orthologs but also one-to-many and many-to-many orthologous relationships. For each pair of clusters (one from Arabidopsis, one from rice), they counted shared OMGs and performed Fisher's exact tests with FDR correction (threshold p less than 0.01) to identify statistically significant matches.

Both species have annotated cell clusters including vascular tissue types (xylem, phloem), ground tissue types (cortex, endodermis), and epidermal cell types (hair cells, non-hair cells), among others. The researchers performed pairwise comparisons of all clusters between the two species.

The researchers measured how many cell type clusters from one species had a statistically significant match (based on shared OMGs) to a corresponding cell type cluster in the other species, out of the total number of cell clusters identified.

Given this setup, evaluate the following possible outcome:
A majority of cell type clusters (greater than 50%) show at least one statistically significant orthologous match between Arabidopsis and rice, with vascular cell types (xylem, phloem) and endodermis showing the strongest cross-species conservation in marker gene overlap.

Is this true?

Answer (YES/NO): NO